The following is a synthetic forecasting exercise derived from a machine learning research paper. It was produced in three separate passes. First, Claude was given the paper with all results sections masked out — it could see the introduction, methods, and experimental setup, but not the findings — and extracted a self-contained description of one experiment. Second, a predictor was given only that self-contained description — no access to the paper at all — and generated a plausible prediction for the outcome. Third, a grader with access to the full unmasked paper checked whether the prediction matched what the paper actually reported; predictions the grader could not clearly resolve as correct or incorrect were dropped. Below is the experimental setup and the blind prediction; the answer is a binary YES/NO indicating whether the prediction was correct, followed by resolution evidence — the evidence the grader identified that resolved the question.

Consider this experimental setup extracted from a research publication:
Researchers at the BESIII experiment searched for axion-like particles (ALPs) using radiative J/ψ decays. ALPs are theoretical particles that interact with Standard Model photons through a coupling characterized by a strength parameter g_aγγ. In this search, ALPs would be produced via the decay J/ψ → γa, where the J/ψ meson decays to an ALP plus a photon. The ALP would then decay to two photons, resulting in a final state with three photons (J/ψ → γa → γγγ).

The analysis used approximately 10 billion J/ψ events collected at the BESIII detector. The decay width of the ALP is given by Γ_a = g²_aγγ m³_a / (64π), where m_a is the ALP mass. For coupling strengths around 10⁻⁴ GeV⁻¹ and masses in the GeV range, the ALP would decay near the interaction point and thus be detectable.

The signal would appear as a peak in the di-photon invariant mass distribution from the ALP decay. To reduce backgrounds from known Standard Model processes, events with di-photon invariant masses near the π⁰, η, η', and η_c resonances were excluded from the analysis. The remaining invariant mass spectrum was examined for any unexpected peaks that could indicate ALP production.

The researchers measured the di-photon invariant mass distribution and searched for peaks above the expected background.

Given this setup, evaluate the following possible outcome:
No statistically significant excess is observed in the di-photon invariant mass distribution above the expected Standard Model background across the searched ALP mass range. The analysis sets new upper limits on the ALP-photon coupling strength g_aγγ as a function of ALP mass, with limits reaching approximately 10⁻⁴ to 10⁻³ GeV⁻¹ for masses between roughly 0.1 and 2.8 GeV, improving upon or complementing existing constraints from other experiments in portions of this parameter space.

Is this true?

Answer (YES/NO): NO